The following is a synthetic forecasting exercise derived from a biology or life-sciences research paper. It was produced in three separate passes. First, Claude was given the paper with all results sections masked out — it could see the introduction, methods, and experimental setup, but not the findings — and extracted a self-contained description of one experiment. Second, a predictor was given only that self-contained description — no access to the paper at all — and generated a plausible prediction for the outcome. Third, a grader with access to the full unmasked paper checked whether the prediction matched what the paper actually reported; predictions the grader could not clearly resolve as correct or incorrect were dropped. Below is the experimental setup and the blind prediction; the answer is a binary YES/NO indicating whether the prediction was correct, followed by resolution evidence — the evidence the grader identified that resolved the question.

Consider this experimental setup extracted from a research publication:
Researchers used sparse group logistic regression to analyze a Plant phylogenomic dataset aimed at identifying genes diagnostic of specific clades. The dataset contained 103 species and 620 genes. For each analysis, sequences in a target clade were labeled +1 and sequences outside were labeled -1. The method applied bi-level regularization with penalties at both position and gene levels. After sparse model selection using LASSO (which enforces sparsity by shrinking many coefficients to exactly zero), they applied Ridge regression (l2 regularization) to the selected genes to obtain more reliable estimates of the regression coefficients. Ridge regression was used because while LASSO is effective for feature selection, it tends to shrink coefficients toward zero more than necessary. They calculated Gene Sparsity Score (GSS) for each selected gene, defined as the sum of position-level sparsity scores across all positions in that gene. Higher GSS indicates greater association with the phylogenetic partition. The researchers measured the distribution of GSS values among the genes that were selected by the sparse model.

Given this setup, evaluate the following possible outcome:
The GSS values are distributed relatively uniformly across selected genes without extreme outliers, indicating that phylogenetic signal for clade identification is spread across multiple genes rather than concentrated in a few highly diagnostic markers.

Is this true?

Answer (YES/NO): NO